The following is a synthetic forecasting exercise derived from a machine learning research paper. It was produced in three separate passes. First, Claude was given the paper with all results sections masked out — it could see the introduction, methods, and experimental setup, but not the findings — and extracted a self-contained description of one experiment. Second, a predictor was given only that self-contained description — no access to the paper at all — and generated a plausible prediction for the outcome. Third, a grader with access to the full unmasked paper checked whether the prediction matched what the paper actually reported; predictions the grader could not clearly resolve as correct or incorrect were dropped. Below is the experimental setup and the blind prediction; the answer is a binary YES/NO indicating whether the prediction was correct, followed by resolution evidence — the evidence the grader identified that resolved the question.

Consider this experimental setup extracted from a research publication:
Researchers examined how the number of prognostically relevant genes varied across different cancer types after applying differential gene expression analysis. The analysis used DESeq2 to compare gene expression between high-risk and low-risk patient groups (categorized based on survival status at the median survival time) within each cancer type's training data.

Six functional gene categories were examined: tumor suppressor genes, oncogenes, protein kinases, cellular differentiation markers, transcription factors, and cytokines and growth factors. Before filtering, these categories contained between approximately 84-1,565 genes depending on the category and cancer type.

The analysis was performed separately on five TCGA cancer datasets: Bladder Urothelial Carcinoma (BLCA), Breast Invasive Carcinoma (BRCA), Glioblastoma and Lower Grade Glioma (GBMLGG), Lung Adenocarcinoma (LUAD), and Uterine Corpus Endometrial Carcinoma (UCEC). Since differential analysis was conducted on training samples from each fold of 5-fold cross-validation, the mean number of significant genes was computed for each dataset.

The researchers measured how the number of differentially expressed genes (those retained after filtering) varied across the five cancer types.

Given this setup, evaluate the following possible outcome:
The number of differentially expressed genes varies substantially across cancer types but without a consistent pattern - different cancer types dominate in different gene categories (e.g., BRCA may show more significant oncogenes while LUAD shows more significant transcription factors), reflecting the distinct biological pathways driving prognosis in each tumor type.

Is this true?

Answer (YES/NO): NO